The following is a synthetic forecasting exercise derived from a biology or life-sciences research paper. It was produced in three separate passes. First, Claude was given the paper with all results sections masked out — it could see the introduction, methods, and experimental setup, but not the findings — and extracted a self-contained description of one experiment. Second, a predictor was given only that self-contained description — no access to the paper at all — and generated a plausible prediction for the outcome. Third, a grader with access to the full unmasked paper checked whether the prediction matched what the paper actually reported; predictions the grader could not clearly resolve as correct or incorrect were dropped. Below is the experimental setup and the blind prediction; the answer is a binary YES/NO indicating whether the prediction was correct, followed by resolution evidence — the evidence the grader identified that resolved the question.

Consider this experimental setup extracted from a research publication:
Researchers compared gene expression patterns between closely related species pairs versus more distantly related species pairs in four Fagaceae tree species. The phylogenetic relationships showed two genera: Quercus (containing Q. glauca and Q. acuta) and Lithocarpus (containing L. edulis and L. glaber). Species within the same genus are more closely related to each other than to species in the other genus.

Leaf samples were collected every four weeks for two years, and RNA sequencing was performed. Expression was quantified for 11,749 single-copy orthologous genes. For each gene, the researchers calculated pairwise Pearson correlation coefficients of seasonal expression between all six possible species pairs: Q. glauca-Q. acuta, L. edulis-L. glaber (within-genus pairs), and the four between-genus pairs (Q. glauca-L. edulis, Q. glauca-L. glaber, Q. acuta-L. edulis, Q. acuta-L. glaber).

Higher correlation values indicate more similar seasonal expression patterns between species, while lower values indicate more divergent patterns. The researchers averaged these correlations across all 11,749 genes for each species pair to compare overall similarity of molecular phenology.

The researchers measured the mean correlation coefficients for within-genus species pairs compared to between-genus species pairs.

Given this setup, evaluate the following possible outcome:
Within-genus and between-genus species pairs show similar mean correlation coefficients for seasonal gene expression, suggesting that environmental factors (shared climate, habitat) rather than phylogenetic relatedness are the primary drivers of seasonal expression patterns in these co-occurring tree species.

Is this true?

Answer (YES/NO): NO